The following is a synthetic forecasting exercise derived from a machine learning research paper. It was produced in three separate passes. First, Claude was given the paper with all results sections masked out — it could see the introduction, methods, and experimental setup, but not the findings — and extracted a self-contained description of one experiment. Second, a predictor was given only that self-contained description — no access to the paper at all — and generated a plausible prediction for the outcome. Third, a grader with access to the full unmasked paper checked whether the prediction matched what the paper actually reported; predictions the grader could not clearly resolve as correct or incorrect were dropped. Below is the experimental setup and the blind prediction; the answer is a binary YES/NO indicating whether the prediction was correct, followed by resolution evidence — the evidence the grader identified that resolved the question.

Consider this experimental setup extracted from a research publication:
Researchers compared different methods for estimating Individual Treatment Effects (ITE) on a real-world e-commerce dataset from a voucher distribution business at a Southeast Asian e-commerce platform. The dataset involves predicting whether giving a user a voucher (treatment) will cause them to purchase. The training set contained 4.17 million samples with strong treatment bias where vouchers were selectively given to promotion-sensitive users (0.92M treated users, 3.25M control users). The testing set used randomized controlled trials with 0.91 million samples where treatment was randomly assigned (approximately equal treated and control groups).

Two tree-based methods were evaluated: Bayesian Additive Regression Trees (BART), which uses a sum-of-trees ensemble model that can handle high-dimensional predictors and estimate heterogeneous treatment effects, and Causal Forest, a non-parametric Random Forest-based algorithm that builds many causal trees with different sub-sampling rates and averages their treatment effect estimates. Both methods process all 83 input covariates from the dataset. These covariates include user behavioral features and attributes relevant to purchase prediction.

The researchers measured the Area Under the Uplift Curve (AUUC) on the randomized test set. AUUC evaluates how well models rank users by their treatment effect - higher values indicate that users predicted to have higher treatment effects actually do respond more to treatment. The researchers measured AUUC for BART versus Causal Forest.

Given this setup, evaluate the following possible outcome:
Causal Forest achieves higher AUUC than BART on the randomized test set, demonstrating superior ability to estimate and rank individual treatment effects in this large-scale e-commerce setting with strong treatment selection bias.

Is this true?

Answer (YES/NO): NO